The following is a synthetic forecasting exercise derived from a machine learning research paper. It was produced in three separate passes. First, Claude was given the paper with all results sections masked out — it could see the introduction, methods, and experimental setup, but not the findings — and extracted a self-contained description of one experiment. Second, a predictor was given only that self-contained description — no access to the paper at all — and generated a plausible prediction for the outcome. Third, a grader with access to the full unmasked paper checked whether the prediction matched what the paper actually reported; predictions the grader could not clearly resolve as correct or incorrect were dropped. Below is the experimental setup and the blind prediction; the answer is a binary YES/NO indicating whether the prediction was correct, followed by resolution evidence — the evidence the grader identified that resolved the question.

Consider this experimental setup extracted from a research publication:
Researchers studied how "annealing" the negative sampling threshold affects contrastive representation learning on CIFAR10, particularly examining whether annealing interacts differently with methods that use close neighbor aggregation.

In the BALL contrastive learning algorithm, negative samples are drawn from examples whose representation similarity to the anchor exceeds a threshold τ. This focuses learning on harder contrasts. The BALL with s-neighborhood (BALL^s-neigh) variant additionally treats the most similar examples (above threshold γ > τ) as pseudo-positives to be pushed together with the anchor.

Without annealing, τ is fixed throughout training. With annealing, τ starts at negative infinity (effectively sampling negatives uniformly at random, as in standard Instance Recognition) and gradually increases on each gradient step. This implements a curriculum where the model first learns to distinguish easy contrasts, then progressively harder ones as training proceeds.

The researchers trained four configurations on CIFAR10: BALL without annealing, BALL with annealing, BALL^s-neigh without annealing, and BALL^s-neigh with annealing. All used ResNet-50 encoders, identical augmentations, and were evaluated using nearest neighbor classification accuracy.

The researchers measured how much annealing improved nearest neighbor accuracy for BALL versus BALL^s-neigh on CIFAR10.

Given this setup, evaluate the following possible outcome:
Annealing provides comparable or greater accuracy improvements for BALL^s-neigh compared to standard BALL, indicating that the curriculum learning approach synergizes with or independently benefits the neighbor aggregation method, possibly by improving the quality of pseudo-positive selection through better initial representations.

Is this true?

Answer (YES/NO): YES